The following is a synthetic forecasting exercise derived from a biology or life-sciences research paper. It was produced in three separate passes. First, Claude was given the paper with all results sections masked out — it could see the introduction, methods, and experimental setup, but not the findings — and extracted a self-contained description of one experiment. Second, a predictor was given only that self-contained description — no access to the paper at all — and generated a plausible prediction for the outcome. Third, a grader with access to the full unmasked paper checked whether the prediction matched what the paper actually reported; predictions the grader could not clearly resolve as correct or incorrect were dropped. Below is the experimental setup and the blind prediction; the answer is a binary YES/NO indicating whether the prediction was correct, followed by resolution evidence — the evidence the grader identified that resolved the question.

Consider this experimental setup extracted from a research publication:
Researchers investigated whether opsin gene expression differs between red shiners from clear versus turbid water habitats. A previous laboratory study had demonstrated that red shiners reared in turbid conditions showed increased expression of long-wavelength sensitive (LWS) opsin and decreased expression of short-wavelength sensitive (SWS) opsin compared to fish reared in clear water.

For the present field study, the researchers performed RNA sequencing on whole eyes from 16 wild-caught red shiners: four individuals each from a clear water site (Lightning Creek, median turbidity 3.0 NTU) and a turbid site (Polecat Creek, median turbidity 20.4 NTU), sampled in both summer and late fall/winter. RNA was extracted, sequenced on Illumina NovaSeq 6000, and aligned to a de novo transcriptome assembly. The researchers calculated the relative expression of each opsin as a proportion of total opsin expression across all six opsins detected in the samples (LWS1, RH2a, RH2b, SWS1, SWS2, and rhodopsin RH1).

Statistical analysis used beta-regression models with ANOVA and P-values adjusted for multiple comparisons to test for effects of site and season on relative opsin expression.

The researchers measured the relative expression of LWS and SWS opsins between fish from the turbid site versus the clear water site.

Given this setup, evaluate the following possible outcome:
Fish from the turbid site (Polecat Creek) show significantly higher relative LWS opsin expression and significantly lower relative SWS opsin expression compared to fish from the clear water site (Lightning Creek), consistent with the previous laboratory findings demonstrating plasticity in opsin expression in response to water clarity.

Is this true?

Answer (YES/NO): NO